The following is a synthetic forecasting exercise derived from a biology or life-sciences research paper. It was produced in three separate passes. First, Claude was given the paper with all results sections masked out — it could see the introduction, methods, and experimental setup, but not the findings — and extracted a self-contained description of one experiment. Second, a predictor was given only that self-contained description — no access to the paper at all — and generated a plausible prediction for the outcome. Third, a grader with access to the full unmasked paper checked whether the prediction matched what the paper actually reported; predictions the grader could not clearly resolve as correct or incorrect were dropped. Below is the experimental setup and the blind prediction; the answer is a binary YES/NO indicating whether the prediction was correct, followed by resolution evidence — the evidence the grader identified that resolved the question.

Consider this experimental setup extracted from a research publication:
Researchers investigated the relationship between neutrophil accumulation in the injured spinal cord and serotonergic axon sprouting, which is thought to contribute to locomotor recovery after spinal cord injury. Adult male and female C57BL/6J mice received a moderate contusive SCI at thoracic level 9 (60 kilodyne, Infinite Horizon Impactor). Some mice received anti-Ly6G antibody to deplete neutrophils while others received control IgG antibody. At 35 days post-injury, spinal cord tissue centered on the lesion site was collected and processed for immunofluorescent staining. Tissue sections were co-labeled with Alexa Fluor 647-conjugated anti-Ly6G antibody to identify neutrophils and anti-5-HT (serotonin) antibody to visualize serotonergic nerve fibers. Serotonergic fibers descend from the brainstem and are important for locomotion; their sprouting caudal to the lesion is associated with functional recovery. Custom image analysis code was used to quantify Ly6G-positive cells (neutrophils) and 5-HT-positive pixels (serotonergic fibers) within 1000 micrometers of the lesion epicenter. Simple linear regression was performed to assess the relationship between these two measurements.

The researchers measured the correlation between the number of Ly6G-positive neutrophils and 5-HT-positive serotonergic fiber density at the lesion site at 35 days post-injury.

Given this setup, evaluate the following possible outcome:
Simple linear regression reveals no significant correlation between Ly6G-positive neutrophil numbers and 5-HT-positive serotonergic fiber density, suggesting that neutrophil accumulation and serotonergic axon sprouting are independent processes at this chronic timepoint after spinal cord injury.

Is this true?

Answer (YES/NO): NO